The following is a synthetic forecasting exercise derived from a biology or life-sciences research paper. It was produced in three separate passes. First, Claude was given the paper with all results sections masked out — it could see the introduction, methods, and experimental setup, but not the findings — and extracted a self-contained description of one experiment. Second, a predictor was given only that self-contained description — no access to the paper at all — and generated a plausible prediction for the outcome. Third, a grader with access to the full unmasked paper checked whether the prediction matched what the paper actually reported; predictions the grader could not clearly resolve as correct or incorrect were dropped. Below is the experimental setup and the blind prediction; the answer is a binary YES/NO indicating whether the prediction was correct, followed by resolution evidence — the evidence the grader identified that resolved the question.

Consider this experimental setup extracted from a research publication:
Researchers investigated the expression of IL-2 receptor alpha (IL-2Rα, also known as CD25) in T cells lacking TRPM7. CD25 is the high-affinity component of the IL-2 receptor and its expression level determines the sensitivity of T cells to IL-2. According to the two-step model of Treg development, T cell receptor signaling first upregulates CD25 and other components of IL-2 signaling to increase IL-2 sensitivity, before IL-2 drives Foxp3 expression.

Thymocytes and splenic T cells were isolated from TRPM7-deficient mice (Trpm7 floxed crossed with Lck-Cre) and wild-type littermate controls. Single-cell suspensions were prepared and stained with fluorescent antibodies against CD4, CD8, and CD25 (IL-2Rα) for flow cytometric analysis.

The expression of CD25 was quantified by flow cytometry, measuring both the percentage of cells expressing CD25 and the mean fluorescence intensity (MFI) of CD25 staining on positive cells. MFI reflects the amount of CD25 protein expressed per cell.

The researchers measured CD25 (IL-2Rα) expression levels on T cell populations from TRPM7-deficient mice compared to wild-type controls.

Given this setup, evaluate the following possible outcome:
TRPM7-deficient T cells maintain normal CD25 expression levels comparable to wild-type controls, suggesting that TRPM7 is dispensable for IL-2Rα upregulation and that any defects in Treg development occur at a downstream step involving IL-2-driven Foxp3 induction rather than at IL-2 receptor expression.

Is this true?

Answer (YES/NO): NO